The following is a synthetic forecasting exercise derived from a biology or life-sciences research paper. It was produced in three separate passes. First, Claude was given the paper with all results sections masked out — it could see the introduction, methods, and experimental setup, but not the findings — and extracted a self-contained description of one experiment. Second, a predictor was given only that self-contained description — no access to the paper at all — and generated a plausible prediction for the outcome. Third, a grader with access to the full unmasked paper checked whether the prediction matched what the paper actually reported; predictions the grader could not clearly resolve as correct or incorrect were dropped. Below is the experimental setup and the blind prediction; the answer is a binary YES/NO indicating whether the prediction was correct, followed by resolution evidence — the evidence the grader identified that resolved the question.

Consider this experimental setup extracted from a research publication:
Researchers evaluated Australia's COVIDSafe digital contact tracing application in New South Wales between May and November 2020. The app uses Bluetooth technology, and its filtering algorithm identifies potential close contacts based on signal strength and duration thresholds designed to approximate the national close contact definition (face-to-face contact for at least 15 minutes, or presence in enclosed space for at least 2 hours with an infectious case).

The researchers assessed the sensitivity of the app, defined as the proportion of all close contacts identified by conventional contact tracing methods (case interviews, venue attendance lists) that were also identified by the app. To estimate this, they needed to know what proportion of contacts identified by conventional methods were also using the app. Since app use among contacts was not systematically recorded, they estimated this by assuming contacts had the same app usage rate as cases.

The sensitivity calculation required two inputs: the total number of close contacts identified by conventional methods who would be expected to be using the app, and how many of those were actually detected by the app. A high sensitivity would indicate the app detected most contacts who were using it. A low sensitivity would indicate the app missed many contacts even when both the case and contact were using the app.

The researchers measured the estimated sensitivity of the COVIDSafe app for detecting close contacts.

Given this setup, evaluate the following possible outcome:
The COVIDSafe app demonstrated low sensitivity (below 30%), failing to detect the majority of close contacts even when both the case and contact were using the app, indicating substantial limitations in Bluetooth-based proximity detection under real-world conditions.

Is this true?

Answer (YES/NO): YES